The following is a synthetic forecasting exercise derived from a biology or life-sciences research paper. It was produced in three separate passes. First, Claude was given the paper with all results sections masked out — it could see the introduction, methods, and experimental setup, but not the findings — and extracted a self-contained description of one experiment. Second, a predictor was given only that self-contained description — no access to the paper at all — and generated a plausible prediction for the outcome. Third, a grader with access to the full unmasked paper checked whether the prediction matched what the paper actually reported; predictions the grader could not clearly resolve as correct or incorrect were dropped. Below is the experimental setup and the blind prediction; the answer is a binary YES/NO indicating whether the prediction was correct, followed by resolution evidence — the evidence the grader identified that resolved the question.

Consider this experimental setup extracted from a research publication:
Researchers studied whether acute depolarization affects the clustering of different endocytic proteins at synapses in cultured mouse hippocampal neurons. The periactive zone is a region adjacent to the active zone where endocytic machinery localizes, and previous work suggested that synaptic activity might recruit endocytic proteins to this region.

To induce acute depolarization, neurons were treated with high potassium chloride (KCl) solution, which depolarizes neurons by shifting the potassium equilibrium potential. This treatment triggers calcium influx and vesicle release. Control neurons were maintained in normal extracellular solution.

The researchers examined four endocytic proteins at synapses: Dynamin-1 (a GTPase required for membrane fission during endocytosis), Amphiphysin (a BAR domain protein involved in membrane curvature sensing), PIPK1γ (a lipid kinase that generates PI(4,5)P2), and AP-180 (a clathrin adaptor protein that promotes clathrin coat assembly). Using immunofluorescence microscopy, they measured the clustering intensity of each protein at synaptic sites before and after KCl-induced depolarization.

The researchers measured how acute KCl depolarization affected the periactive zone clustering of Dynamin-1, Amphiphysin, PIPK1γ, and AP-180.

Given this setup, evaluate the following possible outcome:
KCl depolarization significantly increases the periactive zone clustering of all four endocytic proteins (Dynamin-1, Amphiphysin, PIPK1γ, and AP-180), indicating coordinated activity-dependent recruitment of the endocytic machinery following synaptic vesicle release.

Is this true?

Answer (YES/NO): NO